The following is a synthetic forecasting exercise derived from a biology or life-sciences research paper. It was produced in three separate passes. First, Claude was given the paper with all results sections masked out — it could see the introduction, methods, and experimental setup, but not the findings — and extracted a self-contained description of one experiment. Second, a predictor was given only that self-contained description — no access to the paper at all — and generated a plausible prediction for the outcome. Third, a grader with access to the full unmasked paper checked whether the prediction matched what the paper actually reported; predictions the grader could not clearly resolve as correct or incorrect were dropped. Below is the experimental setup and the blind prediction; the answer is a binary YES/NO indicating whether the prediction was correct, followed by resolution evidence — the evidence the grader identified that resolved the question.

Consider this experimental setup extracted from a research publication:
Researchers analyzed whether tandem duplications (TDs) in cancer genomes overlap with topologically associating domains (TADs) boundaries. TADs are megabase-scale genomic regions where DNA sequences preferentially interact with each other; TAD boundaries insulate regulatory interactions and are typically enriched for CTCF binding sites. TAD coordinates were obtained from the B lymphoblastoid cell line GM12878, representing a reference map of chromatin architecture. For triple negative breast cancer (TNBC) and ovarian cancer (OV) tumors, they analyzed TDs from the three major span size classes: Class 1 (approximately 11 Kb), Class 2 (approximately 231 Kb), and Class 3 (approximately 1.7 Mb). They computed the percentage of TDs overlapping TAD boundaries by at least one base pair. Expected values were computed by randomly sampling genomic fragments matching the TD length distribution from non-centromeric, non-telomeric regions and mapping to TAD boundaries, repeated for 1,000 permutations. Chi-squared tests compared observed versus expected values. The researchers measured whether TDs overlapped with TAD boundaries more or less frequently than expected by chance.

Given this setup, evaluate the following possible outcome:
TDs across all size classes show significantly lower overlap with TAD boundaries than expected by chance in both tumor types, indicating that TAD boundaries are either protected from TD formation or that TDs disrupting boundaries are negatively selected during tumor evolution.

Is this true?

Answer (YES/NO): NO